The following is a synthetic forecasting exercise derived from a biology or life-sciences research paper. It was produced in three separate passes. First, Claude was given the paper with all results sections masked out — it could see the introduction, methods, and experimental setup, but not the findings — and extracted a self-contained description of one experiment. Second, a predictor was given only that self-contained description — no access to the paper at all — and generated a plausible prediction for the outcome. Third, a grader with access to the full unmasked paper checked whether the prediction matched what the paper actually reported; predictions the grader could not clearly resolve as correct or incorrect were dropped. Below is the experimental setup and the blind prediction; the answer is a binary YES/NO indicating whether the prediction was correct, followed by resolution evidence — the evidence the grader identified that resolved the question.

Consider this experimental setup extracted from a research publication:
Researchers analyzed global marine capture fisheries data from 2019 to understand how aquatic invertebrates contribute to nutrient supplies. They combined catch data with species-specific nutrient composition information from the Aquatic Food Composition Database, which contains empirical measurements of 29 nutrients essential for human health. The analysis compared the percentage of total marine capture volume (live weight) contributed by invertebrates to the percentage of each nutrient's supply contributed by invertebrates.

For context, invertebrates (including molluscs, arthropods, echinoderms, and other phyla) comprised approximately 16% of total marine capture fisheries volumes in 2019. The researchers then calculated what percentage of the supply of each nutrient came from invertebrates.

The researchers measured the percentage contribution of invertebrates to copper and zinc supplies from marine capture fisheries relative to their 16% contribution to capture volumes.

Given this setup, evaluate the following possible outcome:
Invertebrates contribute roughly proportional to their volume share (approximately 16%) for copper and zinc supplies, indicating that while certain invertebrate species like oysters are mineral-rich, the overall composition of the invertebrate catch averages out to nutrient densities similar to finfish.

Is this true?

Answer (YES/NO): NO